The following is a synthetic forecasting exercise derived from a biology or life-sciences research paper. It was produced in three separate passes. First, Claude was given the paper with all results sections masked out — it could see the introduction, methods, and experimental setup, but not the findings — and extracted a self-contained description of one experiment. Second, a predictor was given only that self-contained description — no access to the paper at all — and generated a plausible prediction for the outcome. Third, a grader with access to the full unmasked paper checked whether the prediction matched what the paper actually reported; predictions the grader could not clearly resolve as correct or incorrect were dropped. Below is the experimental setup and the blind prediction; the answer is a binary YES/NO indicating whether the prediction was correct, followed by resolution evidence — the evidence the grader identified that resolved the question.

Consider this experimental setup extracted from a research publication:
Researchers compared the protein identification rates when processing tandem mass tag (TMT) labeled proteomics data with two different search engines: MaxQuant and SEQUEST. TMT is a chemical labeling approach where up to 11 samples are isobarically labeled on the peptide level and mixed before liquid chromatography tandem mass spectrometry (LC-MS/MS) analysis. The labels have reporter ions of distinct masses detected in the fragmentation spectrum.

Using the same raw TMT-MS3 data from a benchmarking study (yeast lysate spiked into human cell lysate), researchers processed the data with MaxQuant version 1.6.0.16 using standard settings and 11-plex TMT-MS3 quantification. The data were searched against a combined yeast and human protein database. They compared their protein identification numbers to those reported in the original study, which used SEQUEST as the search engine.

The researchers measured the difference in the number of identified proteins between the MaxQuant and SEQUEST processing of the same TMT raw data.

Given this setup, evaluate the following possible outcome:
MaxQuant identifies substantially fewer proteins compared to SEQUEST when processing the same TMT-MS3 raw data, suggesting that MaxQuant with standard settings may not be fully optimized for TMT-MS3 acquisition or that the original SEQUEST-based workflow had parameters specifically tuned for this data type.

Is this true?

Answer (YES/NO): YES